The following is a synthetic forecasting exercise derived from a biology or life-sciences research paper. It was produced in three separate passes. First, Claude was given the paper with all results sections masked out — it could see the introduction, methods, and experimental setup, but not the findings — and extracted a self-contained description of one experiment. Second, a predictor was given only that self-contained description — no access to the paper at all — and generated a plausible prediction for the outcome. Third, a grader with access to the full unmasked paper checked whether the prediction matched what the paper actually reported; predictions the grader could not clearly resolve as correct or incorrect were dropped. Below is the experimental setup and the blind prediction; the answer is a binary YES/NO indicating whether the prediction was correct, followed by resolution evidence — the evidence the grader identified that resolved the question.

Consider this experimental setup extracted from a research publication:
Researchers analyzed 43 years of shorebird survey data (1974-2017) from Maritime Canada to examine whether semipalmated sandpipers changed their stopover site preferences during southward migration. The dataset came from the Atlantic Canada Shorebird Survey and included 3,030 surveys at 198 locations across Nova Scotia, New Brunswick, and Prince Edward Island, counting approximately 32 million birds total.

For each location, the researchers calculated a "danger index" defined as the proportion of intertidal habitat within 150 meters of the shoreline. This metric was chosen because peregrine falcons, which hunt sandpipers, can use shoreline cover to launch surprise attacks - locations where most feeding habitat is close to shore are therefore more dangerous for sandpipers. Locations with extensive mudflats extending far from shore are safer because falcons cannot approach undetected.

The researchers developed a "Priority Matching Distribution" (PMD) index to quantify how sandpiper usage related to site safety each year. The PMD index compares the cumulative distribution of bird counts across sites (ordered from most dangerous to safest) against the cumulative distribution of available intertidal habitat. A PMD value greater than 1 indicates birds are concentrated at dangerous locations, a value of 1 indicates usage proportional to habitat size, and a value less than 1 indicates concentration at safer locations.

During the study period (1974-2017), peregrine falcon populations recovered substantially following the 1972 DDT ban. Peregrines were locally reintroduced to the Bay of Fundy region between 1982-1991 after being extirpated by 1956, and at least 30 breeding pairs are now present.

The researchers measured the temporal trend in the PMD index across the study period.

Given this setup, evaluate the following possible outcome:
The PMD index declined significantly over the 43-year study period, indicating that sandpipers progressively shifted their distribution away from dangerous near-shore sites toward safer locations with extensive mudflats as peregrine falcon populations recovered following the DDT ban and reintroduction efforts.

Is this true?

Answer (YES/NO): YES